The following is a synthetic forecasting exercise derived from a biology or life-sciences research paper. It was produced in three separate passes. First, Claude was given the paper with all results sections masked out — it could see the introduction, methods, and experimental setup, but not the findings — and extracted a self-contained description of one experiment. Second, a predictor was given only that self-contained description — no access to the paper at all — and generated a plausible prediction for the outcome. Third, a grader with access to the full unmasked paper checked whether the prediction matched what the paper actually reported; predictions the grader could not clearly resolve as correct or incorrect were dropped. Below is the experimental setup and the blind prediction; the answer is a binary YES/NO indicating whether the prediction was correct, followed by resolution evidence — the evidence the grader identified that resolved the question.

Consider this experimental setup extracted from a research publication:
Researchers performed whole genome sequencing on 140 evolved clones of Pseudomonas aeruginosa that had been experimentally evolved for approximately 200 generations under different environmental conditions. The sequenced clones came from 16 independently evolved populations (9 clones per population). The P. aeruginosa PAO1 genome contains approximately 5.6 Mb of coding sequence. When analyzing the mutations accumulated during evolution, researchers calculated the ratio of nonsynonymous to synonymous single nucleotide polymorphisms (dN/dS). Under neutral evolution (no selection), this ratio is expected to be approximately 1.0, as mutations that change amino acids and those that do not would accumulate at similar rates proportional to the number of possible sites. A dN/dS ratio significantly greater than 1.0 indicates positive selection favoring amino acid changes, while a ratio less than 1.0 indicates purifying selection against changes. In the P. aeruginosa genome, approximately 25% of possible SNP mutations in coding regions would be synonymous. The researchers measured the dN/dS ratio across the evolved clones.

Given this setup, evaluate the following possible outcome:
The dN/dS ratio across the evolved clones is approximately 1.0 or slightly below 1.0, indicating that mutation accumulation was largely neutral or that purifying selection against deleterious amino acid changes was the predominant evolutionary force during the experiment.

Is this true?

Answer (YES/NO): NO